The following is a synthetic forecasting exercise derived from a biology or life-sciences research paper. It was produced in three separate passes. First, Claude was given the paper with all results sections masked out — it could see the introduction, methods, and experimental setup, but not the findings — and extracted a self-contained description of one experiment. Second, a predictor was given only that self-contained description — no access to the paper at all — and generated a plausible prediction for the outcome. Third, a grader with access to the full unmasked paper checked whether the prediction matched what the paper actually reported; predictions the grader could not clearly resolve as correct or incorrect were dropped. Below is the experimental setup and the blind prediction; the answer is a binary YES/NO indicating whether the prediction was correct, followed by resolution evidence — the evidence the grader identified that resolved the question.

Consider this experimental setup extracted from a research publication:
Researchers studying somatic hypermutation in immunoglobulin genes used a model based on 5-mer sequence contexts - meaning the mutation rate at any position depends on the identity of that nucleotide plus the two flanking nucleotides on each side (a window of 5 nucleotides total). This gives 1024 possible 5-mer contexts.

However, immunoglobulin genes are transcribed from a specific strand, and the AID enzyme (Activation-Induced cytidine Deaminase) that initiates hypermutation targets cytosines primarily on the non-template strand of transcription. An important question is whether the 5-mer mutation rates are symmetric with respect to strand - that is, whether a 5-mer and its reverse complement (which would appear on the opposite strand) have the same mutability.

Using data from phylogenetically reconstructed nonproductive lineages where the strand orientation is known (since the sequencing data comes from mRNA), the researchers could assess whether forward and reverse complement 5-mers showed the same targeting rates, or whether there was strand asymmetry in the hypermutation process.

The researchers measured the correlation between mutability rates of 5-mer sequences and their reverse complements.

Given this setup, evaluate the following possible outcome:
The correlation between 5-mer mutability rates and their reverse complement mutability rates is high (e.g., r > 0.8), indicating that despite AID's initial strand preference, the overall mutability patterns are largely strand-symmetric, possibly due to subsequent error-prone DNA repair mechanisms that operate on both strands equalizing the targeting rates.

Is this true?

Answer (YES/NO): NO